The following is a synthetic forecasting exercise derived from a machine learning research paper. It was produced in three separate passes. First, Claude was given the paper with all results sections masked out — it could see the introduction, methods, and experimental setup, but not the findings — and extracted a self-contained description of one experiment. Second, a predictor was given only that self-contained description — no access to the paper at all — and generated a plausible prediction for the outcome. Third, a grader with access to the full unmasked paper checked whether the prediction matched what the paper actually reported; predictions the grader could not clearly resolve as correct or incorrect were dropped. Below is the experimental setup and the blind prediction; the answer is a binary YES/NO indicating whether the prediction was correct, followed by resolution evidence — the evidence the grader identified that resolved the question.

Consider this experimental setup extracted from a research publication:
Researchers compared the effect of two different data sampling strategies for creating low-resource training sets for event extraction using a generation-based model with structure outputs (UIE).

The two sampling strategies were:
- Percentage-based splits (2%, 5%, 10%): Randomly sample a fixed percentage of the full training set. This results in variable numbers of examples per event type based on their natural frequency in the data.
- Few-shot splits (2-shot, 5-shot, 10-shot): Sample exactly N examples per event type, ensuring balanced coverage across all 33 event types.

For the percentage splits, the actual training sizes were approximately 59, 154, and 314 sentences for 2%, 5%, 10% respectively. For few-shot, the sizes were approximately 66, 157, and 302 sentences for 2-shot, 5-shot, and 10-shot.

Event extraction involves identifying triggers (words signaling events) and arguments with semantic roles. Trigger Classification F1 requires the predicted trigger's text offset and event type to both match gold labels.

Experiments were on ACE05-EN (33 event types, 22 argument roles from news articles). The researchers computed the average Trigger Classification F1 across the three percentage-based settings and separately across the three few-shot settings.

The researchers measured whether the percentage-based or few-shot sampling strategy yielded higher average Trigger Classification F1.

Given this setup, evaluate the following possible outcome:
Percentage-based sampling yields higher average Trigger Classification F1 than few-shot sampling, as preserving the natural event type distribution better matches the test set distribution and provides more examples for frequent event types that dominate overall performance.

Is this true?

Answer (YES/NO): YES